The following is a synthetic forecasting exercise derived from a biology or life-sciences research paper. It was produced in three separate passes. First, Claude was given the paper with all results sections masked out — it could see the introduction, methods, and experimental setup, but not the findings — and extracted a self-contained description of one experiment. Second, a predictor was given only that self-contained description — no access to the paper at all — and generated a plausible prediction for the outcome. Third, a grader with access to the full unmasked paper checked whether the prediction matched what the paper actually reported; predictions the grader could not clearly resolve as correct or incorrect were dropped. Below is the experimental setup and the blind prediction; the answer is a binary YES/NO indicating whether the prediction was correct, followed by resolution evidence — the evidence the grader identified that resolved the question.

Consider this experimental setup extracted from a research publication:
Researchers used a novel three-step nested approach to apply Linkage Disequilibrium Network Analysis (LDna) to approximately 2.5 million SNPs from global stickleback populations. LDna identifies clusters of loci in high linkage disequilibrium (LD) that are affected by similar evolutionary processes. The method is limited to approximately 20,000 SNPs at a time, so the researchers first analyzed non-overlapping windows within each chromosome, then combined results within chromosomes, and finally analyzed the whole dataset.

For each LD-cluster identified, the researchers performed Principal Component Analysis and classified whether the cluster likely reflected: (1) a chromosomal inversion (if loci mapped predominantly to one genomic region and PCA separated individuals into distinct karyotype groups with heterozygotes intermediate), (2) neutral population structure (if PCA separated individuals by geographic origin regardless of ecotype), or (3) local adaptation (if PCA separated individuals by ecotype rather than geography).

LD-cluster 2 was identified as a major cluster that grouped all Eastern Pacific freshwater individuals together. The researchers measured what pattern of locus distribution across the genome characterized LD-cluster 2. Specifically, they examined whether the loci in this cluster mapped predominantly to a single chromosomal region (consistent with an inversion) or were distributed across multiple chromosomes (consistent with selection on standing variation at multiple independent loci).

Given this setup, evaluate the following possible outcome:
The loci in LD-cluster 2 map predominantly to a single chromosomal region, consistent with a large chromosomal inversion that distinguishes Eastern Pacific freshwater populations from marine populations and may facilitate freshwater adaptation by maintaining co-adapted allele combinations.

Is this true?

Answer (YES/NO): NO